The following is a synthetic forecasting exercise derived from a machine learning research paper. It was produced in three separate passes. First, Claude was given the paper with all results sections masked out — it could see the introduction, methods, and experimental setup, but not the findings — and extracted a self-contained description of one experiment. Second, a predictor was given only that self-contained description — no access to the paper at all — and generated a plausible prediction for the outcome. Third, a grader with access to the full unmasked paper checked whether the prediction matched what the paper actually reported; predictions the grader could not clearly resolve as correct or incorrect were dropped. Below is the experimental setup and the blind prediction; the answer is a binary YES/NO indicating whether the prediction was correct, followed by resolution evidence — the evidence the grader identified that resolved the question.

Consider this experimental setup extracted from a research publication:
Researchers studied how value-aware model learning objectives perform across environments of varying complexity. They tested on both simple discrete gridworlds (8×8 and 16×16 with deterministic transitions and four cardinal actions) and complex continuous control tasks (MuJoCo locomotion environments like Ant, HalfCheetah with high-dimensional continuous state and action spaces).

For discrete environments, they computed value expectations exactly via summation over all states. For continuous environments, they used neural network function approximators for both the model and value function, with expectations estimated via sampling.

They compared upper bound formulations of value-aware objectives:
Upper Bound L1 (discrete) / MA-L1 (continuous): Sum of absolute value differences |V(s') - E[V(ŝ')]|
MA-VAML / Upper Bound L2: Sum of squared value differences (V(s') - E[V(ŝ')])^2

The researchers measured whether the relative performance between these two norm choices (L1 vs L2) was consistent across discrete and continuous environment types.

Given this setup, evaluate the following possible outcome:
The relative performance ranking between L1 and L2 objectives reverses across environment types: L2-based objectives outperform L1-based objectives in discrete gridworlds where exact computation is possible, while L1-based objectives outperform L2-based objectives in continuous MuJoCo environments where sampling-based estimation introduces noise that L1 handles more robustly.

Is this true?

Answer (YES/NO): NO